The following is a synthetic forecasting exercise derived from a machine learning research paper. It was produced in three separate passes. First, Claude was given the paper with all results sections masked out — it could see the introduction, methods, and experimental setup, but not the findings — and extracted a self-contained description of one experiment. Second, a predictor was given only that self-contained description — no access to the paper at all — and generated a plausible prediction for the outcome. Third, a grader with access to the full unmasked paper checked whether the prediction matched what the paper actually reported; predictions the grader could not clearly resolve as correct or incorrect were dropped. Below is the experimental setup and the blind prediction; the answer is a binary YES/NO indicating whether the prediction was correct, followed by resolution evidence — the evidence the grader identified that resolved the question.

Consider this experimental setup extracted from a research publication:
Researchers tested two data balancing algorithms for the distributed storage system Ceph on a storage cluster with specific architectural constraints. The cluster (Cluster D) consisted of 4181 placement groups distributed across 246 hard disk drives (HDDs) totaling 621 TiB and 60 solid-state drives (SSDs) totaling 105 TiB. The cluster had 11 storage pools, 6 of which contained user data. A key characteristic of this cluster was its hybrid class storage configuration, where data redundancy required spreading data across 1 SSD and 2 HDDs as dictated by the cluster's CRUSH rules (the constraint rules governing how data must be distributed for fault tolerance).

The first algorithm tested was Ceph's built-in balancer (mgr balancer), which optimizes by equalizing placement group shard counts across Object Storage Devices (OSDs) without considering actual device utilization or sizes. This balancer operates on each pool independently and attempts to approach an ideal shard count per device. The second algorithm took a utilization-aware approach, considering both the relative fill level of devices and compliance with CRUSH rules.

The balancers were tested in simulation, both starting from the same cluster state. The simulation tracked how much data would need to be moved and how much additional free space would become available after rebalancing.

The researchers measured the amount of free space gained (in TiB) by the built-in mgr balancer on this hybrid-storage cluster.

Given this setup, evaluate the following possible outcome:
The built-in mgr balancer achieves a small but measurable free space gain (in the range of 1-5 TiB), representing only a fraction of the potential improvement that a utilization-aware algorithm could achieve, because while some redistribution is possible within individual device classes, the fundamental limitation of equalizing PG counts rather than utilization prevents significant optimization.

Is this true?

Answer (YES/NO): NO